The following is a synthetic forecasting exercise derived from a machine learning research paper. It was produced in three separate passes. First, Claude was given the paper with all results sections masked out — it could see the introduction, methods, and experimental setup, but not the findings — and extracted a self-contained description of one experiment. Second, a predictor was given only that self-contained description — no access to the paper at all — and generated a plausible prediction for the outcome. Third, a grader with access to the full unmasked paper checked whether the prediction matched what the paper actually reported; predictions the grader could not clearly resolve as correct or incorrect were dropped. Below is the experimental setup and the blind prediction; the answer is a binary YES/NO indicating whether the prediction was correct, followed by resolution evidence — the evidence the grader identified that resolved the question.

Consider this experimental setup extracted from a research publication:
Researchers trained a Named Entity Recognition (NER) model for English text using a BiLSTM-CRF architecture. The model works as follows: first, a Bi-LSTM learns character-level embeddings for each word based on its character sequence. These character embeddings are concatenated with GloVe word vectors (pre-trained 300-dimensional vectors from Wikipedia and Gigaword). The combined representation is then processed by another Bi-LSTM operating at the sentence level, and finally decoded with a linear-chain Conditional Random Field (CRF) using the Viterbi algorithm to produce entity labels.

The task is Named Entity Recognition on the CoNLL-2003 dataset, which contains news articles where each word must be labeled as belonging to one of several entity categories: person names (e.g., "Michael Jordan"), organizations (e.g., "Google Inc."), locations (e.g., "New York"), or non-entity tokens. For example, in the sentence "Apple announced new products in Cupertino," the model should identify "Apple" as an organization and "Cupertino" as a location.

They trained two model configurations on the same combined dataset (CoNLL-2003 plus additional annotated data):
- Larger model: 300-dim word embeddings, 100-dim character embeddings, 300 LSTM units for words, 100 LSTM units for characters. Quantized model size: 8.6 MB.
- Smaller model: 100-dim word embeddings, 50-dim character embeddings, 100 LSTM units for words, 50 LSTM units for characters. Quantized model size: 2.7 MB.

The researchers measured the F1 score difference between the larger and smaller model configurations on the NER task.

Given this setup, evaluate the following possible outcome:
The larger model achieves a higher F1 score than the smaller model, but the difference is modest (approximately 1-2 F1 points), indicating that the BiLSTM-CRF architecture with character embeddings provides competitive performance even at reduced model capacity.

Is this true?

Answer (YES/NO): YES